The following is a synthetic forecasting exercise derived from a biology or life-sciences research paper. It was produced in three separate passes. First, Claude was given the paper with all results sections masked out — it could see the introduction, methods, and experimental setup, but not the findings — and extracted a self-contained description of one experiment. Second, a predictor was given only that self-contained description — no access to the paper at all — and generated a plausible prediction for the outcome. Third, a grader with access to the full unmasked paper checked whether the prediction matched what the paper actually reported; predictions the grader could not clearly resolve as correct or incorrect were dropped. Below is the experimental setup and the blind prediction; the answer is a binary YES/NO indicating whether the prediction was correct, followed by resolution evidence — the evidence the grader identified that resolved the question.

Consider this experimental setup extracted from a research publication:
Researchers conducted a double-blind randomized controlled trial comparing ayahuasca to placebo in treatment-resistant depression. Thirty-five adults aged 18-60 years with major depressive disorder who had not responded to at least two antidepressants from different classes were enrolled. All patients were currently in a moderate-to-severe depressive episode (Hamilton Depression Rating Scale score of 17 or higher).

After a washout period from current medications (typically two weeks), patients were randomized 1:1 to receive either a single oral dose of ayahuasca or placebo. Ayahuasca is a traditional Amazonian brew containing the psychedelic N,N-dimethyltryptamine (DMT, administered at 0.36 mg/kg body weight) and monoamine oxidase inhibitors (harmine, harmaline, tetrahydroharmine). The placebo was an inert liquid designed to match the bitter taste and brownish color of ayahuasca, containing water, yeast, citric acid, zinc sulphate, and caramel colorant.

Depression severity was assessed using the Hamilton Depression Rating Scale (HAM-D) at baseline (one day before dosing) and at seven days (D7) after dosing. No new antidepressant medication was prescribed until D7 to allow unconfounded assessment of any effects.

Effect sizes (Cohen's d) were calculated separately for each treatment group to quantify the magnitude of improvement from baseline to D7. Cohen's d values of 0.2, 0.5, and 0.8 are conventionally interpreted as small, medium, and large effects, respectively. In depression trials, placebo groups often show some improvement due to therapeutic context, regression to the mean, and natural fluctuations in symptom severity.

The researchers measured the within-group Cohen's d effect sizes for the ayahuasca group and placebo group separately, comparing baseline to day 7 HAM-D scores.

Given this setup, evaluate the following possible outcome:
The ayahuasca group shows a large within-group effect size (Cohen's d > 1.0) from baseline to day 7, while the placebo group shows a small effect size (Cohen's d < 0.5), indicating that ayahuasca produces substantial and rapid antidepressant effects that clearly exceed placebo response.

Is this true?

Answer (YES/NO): NO